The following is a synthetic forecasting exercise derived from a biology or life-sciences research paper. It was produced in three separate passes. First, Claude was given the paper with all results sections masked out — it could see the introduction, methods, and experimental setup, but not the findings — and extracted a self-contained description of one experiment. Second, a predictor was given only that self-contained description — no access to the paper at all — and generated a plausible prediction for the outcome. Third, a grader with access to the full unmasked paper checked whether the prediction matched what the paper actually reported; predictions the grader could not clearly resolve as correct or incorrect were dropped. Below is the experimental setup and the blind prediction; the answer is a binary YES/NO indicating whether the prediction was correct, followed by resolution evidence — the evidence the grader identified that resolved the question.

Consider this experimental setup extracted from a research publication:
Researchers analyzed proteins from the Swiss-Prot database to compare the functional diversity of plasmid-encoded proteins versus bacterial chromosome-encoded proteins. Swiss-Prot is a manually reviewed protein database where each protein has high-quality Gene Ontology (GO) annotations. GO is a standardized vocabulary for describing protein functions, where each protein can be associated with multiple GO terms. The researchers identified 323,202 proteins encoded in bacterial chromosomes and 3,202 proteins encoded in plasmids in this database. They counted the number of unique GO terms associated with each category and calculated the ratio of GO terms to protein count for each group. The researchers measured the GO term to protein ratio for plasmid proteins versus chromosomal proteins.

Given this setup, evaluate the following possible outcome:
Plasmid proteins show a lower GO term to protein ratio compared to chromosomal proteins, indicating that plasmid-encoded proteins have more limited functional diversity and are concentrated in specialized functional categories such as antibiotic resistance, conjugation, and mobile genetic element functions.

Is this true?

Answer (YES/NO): NO